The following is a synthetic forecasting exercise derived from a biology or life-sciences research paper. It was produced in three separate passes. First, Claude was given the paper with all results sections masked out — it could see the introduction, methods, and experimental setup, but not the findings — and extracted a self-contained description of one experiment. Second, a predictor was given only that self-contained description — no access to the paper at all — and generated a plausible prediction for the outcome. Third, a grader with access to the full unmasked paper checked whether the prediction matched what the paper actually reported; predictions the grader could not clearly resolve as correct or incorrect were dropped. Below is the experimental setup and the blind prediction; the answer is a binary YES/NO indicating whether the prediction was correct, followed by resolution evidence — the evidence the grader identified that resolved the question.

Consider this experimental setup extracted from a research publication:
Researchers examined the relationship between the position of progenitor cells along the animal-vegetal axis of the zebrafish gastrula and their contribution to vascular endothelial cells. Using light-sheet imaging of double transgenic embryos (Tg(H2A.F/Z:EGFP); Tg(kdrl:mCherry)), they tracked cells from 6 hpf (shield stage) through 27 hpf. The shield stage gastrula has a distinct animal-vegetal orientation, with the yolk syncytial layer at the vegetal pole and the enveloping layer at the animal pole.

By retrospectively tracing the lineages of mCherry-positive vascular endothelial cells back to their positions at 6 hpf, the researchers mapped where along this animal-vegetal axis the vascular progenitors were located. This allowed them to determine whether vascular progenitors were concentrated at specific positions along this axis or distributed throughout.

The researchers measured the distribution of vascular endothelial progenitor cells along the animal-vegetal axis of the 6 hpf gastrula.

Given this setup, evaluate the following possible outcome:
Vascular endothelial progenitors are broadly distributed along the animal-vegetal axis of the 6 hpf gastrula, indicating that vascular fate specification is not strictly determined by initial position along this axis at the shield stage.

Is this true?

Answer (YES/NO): NO